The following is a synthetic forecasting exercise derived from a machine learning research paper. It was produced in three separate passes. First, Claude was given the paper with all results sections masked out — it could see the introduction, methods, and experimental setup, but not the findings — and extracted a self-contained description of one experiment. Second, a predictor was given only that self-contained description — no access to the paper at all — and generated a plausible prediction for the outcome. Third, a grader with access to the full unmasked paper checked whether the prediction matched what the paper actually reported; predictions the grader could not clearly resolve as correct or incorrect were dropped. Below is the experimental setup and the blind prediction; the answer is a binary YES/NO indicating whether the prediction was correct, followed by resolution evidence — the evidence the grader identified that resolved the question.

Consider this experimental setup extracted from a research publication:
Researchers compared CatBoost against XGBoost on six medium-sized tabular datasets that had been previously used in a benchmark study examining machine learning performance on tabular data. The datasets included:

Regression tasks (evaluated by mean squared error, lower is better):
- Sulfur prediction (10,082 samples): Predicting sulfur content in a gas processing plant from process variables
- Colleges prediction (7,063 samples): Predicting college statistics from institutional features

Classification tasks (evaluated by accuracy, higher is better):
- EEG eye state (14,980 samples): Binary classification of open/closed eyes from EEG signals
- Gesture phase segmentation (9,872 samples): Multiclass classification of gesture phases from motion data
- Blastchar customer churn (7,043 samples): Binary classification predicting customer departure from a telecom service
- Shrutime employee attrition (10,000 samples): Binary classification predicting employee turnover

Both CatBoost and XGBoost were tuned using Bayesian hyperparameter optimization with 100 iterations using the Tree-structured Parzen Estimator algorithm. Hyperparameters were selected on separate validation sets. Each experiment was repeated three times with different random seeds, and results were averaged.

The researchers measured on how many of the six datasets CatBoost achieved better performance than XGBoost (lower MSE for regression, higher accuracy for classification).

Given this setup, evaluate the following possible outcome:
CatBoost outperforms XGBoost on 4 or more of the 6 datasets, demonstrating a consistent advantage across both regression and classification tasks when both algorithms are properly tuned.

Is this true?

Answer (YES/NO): YES